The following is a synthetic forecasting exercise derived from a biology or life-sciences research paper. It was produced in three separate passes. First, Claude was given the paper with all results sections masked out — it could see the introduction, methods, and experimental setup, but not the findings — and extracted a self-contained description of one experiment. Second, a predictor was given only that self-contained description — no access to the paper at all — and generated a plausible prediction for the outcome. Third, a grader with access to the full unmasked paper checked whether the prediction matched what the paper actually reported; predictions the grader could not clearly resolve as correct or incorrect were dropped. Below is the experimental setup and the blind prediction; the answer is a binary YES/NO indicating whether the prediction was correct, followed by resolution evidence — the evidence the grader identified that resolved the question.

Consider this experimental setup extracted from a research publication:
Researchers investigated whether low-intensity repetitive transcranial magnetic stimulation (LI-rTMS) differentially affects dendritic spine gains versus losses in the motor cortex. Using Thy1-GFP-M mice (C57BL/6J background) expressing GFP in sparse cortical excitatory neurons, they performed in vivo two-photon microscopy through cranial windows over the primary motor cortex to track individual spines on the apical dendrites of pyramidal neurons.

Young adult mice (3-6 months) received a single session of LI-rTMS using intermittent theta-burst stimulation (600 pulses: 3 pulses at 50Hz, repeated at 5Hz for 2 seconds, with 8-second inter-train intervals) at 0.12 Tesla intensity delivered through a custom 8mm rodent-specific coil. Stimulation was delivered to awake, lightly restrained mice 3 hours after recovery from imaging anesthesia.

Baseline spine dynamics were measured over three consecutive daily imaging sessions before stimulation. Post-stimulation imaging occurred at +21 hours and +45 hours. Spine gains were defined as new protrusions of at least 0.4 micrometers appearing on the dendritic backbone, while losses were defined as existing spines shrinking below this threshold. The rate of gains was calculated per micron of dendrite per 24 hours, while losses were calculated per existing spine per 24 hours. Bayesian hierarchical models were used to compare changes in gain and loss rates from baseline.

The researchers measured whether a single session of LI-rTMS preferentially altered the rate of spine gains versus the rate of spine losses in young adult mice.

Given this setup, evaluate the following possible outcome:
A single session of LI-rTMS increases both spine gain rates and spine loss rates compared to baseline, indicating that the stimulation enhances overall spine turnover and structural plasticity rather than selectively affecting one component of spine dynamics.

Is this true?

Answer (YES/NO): NO